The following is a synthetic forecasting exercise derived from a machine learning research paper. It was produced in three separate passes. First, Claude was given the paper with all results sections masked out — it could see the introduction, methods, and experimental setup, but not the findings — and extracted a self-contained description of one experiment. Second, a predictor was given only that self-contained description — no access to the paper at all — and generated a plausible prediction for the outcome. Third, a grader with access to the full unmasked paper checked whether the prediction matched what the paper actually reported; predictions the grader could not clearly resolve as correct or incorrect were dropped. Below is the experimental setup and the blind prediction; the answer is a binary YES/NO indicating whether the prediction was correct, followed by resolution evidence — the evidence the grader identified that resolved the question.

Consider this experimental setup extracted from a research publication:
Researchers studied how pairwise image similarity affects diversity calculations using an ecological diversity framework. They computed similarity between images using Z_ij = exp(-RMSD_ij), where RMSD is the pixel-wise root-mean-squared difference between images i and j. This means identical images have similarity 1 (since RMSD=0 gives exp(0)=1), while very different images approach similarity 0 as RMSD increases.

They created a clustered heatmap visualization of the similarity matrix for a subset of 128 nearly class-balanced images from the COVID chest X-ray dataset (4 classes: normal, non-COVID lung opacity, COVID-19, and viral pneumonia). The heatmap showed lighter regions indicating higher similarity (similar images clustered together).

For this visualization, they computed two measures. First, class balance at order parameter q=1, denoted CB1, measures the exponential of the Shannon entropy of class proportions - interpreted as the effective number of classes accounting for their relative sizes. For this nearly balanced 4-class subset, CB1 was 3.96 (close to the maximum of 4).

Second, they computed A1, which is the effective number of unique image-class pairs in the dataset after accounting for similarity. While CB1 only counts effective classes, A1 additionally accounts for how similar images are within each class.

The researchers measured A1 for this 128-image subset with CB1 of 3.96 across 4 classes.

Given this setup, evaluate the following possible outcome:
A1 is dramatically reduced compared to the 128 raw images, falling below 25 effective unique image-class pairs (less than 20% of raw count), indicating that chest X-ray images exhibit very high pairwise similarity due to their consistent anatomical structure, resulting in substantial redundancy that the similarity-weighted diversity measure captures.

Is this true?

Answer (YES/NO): YES